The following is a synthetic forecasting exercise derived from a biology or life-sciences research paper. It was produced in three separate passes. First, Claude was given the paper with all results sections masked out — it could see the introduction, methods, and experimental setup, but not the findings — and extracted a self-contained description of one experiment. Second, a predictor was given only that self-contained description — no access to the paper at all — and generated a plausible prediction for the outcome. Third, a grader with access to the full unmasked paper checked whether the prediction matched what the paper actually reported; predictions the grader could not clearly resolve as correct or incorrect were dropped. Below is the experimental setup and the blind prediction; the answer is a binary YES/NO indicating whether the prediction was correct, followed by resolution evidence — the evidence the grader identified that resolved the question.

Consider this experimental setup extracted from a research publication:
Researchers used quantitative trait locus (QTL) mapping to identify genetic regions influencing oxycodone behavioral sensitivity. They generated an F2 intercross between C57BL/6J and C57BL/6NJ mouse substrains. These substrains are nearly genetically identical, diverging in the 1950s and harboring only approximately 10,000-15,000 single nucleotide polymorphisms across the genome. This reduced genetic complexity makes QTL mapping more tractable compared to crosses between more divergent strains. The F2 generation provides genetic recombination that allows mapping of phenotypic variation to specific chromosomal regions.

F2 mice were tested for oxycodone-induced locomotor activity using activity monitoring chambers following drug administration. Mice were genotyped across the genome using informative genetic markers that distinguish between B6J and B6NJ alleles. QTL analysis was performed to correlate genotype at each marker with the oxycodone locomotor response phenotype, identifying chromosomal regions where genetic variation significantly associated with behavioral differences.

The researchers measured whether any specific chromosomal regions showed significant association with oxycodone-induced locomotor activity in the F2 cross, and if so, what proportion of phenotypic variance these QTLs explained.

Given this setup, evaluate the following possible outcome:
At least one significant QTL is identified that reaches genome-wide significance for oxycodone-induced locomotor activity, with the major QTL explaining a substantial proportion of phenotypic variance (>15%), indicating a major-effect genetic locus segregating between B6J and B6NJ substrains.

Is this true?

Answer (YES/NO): NO